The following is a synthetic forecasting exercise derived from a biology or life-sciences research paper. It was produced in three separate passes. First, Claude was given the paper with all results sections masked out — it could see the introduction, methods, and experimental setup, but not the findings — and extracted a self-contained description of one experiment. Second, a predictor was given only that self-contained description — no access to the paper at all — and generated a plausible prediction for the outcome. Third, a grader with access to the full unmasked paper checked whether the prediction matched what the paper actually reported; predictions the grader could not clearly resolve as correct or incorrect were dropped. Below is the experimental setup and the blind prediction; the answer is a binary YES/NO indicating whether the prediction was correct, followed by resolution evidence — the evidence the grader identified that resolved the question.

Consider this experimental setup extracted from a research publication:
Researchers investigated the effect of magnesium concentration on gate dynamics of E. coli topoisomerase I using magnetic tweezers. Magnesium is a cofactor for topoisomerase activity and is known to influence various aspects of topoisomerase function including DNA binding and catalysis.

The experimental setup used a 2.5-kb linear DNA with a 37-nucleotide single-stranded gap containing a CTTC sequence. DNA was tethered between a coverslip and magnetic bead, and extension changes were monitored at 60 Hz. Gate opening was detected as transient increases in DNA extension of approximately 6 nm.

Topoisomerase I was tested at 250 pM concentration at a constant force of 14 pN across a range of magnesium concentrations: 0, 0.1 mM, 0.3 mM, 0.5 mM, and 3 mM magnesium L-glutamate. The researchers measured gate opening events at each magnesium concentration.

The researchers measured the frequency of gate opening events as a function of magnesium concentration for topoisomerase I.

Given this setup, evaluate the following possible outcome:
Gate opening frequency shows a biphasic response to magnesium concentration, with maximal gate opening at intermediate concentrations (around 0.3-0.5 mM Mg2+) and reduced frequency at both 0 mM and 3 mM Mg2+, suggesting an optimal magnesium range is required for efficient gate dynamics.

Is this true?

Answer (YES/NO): NO